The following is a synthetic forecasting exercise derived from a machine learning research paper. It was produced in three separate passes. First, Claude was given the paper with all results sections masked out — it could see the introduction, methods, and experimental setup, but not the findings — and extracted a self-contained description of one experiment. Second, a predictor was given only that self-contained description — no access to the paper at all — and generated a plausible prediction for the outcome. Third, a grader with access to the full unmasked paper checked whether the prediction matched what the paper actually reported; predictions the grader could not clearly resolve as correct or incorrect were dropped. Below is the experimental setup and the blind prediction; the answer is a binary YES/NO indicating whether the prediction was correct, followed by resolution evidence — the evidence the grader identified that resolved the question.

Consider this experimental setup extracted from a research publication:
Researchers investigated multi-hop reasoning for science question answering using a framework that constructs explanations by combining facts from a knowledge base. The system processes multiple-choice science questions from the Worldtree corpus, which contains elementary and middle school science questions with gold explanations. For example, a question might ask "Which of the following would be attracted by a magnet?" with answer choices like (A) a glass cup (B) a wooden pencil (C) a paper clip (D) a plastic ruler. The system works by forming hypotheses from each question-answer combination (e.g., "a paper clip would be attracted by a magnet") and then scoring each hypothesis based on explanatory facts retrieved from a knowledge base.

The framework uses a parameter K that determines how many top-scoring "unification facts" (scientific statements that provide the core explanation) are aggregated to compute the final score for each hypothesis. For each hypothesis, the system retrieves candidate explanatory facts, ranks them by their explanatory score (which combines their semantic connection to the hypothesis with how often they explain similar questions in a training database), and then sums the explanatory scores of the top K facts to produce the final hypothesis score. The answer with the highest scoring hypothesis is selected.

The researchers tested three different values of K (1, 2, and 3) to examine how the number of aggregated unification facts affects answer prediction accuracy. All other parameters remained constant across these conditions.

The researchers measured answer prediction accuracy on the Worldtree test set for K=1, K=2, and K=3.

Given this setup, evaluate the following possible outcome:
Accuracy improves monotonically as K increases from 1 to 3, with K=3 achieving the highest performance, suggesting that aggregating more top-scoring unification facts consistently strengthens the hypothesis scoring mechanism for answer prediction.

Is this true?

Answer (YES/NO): NO